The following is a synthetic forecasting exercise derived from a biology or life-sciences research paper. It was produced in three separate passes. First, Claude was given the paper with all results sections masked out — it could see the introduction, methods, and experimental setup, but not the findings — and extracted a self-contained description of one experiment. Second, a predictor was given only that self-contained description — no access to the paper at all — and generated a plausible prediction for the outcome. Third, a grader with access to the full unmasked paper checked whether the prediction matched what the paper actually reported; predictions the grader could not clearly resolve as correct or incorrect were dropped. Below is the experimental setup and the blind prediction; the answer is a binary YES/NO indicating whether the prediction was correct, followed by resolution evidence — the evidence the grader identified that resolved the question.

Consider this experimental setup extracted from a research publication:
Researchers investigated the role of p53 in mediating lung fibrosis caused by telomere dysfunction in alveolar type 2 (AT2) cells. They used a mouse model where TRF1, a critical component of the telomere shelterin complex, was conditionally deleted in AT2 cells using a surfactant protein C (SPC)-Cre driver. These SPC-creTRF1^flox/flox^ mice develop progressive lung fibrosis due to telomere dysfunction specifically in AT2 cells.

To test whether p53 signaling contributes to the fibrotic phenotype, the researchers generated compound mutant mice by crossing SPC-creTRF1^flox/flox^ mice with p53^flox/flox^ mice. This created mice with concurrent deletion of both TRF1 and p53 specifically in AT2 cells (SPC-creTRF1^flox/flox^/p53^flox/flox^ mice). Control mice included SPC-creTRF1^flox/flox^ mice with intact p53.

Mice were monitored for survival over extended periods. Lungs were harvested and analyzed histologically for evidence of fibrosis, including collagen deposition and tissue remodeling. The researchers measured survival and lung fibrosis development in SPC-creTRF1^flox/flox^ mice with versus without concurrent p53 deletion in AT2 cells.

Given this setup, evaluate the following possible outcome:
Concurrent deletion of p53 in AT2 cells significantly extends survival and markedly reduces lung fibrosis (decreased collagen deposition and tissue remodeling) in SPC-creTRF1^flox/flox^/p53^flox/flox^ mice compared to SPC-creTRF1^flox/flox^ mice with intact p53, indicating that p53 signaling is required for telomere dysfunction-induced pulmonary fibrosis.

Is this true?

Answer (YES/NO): YES